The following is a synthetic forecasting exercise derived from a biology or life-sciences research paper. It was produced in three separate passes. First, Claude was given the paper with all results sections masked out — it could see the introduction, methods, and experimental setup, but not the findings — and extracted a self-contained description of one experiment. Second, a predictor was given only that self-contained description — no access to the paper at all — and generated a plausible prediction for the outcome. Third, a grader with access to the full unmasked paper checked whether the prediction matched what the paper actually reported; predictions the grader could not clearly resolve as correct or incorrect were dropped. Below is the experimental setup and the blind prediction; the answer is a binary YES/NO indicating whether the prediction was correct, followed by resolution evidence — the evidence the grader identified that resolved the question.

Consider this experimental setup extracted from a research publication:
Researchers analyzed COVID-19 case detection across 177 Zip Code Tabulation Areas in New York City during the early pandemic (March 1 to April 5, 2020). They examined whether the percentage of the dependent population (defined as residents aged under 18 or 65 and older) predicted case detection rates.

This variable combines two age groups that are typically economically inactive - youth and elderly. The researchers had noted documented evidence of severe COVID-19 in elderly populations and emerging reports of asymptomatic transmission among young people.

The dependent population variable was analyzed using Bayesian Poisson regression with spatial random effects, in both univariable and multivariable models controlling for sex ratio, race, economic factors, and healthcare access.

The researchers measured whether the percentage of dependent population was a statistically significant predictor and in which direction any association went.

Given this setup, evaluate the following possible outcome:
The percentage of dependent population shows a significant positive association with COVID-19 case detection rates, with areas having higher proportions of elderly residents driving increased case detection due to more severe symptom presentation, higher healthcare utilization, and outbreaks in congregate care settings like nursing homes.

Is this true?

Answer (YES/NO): NO